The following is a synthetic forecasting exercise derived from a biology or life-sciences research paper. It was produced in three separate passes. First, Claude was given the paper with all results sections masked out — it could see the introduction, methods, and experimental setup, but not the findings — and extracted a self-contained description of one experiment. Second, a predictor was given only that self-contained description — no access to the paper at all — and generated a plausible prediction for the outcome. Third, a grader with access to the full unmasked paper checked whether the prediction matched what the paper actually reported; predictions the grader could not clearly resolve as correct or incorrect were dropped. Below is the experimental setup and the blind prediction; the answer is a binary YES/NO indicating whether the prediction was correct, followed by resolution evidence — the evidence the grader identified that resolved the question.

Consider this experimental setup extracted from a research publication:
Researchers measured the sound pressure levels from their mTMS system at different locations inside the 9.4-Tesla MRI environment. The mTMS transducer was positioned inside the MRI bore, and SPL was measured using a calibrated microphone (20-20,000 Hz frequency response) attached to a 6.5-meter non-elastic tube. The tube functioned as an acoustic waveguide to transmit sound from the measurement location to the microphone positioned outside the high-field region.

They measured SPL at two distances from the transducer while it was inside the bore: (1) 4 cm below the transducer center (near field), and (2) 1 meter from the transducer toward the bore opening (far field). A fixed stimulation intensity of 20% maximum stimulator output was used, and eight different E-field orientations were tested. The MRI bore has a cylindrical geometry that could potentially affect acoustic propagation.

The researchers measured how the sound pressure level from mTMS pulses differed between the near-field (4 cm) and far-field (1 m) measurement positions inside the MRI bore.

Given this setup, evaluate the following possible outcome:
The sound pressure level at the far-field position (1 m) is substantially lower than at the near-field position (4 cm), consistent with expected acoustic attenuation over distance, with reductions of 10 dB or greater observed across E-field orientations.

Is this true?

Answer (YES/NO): YES